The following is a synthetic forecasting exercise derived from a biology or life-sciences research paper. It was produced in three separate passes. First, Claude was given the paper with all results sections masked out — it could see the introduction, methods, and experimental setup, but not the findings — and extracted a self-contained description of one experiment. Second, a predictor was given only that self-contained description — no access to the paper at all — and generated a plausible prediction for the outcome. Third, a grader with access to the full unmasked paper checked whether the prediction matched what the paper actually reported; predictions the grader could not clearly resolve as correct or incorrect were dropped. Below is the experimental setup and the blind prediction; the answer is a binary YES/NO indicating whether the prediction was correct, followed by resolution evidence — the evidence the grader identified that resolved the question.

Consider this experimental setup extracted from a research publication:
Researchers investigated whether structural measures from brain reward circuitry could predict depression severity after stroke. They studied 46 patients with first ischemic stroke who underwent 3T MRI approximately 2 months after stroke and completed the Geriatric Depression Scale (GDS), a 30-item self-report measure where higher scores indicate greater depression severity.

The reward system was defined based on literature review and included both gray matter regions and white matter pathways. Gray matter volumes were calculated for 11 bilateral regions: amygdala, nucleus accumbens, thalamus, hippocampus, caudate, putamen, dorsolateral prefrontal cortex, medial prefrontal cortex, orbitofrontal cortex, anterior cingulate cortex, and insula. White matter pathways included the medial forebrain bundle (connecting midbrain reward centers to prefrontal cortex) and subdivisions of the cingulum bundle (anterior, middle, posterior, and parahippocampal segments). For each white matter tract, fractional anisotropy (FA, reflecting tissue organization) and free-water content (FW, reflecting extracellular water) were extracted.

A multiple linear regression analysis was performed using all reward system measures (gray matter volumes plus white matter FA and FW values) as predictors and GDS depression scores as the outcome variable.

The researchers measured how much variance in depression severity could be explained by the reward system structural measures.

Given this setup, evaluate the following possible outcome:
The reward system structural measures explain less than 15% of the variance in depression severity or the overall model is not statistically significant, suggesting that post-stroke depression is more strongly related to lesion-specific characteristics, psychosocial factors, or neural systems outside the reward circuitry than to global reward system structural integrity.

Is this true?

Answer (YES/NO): NO